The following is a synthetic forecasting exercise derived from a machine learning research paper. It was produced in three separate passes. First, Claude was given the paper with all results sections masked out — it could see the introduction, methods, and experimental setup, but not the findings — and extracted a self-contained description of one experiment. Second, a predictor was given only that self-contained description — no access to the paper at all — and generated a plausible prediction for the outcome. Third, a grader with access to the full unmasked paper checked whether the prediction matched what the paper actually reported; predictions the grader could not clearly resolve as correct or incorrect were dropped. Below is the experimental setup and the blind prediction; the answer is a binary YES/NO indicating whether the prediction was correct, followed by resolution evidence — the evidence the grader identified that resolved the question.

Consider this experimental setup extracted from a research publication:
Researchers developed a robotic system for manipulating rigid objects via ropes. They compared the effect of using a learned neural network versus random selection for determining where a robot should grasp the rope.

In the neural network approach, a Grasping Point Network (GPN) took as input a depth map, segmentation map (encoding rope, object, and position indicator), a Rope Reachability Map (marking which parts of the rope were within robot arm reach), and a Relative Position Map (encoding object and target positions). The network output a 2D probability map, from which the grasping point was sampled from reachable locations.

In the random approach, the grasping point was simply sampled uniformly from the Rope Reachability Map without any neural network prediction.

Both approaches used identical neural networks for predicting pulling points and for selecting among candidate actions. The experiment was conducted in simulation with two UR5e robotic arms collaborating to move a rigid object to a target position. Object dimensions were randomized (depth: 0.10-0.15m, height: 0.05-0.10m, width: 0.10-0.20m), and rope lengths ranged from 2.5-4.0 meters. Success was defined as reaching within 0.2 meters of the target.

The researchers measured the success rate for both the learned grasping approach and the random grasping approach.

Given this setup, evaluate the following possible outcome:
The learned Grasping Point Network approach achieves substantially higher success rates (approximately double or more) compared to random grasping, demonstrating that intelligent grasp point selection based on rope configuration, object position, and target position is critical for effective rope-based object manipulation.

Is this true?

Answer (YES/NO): NO